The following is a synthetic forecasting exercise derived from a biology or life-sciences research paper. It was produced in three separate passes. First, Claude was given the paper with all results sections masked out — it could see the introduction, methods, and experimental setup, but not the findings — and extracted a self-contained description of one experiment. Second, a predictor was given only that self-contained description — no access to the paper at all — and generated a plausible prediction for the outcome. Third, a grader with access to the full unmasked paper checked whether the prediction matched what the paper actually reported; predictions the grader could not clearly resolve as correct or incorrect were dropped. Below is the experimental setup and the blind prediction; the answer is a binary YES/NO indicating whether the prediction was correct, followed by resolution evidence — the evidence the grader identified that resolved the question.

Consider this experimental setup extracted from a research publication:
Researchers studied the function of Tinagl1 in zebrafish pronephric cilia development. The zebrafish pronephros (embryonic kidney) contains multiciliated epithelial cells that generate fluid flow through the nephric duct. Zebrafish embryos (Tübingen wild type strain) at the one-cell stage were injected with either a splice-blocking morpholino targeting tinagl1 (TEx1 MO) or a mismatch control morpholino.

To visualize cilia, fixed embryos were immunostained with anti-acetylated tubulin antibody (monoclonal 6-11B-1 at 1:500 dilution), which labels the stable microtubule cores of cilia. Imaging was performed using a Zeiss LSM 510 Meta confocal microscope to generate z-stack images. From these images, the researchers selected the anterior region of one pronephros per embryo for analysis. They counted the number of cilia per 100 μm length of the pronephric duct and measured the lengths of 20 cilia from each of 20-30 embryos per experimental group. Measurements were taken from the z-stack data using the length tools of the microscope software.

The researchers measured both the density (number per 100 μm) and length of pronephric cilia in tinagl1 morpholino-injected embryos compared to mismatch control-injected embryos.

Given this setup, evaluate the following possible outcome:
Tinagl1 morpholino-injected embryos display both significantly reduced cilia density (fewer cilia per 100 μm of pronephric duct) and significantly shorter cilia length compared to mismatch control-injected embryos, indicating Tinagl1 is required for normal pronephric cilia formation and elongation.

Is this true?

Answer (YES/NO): YES